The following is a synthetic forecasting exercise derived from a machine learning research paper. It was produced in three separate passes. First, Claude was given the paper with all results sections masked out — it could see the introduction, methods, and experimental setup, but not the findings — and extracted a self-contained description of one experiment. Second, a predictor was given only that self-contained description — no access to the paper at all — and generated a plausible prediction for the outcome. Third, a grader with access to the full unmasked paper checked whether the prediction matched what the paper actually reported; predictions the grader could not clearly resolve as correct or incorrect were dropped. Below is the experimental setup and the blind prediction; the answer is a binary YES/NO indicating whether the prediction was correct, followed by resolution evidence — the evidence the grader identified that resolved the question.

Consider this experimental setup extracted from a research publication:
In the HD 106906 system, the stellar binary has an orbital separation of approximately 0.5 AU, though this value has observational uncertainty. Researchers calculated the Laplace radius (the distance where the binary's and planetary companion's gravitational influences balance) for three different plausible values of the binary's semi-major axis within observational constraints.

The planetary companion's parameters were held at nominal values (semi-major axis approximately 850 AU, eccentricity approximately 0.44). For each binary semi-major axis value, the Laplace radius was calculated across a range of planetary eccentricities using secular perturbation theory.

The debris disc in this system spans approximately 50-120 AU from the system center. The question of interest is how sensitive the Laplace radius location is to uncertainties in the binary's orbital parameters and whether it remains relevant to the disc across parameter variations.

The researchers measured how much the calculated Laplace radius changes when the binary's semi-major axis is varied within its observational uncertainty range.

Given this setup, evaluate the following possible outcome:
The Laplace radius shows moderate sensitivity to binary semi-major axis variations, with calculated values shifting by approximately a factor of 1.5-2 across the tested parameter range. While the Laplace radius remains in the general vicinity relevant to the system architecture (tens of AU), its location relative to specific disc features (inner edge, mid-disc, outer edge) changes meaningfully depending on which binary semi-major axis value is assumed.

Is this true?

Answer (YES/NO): NO